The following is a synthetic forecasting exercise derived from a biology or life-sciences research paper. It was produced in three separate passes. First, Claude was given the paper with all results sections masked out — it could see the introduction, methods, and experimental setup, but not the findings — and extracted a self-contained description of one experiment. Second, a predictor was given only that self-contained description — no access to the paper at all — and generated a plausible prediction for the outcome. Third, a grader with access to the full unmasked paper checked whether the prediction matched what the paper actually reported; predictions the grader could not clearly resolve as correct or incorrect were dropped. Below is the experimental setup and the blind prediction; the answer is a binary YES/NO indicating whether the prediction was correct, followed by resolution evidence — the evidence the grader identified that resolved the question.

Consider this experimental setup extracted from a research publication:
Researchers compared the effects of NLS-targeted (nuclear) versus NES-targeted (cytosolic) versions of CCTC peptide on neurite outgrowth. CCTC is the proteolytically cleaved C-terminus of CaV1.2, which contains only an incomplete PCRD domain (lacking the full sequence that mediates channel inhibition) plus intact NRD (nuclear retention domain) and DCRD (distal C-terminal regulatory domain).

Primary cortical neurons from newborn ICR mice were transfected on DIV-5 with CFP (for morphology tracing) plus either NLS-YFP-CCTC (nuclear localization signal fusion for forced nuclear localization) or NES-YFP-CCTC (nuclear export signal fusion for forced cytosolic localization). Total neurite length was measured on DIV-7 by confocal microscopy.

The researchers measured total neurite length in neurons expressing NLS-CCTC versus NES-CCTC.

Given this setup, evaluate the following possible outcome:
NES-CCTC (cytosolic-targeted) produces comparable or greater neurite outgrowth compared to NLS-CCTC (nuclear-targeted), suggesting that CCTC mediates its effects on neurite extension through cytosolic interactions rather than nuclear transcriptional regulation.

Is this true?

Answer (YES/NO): NO